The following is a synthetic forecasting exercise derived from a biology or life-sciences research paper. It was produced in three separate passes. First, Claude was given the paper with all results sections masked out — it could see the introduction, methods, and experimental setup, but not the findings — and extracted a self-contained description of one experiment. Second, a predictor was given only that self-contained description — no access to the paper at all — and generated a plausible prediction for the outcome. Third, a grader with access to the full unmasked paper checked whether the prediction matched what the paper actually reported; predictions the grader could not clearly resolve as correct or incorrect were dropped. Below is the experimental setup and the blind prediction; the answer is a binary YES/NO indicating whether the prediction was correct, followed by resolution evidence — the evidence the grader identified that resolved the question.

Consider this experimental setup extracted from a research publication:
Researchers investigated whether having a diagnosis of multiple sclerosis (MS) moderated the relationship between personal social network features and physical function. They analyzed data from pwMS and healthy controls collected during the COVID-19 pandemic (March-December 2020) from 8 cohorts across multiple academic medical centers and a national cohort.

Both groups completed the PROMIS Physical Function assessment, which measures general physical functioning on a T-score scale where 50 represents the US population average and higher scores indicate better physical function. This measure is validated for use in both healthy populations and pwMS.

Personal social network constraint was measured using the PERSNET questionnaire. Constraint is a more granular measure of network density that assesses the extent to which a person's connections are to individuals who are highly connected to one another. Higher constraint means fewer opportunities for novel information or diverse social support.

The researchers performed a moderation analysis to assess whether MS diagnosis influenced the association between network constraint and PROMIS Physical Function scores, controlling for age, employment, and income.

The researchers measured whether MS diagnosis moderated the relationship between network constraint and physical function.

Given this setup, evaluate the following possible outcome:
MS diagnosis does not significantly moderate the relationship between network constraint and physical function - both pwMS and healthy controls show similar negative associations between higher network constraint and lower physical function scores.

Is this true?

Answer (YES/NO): NO